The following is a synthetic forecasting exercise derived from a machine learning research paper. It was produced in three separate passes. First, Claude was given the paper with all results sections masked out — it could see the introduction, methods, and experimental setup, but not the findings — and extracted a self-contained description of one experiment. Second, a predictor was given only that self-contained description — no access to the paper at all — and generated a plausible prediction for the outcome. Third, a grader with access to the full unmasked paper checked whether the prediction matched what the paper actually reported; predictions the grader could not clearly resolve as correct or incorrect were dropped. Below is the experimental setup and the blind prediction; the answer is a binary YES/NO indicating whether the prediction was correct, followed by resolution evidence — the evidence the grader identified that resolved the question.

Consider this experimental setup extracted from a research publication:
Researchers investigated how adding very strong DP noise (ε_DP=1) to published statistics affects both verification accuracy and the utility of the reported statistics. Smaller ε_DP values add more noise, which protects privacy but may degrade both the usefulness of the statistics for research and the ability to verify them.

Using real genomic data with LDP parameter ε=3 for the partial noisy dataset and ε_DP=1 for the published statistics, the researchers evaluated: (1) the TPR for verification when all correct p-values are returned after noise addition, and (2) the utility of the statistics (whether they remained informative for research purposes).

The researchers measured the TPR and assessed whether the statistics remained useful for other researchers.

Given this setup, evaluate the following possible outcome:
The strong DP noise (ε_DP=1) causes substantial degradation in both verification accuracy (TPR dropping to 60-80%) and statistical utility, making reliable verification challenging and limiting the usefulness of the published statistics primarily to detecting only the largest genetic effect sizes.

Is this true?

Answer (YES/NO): NO